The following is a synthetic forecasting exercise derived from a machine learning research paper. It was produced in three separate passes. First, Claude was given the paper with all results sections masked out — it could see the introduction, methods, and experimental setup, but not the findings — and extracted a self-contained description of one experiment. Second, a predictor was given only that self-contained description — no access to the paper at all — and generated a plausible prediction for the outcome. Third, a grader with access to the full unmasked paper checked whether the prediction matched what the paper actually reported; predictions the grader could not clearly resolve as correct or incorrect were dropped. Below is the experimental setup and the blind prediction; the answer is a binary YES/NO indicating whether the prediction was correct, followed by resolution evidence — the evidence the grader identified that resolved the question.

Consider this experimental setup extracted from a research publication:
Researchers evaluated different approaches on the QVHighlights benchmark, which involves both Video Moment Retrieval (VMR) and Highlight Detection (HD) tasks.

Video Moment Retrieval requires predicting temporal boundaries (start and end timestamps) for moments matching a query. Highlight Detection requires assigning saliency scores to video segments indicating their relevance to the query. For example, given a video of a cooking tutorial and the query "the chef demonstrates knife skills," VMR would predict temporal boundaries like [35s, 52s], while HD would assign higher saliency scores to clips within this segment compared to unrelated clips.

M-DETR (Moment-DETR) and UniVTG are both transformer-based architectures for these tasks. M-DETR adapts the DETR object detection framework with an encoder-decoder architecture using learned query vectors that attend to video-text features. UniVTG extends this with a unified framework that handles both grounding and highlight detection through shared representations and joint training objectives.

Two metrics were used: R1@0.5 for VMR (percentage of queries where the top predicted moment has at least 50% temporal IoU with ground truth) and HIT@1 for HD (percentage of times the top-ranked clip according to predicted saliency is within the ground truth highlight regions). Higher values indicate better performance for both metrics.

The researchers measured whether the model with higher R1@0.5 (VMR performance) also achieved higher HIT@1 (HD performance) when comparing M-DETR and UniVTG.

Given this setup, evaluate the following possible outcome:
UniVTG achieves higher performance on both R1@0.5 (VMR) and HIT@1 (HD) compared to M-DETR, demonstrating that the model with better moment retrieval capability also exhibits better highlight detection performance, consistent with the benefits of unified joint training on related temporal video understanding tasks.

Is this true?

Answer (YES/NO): YES